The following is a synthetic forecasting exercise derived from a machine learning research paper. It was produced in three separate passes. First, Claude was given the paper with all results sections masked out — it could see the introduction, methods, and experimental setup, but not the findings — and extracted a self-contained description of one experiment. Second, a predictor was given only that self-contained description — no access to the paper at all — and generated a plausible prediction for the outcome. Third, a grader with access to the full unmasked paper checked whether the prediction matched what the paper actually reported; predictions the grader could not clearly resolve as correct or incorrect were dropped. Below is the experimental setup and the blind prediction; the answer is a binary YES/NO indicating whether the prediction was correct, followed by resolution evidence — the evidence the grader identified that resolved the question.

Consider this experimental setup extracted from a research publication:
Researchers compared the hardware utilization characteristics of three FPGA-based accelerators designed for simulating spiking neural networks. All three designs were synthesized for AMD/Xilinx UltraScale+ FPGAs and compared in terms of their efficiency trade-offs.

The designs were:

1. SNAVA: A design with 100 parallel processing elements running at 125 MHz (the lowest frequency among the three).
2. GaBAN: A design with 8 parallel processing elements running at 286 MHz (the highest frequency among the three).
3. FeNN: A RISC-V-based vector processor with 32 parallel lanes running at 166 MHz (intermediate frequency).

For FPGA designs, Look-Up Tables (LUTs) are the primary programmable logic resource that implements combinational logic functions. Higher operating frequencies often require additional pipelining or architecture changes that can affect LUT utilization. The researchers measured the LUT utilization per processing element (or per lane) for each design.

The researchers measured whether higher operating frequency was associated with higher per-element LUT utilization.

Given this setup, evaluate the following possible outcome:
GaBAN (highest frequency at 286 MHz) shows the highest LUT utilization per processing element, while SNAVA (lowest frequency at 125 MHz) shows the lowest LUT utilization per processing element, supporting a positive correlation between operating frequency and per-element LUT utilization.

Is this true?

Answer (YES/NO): NO